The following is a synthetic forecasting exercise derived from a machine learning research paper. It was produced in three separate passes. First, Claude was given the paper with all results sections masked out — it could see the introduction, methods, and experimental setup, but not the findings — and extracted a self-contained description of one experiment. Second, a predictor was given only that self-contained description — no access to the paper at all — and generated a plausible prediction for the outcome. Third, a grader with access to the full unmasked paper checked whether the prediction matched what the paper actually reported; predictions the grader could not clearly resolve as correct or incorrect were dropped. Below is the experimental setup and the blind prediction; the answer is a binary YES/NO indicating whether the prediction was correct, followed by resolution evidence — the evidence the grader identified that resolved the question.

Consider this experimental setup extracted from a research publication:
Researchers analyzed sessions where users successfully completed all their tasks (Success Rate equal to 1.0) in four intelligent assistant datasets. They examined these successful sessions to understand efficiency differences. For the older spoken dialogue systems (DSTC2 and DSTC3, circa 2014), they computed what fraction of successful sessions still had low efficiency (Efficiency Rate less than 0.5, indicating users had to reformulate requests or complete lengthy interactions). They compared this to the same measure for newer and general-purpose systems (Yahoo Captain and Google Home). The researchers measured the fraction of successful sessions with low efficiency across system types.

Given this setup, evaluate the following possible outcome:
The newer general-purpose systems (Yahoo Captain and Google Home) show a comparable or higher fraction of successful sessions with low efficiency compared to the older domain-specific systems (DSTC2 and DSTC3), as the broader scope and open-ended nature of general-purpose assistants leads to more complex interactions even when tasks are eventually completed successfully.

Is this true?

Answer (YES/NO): NO